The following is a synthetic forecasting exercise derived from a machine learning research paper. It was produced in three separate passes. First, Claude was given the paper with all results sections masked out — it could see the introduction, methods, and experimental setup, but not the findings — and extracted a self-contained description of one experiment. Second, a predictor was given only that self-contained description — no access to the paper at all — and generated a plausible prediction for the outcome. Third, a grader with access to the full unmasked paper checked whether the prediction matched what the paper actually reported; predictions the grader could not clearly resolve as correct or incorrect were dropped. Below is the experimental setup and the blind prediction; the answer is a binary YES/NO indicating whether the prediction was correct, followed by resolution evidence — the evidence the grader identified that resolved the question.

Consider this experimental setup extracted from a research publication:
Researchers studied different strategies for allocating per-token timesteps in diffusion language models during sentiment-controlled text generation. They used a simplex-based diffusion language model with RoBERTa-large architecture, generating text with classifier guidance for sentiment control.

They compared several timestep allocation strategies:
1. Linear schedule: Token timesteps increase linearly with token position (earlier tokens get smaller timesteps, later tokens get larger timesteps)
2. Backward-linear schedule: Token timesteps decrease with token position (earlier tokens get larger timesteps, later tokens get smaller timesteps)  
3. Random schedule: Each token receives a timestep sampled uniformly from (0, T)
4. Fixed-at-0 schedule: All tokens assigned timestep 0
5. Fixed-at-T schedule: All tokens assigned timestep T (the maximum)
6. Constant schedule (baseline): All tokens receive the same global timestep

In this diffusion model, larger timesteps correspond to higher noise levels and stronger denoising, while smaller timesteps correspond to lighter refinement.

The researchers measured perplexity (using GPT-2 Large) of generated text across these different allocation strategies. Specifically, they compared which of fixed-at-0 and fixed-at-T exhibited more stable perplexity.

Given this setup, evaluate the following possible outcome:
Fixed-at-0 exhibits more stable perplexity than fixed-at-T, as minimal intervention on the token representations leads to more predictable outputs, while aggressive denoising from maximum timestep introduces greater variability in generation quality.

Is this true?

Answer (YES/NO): YES